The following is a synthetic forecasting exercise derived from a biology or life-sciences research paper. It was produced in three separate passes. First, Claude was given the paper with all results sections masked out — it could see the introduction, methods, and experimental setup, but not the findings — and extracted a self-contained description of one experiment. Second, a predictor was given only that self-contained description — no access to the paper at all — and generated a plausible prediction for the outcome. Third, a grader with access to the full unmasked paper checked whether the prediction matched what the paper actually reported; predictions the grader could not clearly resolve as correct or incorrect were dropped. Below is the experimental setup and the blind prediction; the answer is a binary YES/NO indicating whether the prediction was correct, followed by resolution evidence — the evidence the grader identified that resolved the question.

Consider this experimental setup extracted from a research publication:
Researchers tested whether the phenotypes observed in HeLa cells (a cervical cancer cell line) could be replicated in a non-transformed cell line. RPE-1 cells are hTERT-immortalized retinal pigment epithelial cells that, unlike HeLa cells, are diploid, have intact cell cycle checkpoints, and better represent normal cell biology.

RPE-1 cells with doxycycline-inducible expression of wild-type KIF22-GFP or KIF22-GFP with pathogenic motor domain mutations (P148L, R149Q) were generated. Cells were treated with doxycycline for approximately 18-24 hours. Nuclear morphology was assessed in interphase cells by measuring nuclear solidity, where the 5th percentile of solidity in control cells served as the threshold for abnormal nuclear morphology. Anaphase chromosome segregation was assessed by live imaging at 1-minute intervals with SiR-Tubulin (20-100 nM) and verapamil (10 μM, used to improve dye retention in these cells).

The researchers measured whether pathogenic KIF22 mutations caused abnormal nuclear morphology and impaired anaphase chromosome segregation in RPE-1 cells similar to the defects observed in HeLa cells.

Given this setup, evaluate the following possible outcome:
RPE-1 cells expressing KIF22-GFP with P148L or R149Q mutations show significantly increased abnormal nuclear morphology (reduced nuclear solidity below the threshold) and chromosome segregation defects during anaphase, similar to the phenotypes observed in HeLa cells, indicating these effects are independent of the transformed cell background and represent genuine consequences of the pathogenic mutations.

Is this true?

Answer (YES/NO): YES